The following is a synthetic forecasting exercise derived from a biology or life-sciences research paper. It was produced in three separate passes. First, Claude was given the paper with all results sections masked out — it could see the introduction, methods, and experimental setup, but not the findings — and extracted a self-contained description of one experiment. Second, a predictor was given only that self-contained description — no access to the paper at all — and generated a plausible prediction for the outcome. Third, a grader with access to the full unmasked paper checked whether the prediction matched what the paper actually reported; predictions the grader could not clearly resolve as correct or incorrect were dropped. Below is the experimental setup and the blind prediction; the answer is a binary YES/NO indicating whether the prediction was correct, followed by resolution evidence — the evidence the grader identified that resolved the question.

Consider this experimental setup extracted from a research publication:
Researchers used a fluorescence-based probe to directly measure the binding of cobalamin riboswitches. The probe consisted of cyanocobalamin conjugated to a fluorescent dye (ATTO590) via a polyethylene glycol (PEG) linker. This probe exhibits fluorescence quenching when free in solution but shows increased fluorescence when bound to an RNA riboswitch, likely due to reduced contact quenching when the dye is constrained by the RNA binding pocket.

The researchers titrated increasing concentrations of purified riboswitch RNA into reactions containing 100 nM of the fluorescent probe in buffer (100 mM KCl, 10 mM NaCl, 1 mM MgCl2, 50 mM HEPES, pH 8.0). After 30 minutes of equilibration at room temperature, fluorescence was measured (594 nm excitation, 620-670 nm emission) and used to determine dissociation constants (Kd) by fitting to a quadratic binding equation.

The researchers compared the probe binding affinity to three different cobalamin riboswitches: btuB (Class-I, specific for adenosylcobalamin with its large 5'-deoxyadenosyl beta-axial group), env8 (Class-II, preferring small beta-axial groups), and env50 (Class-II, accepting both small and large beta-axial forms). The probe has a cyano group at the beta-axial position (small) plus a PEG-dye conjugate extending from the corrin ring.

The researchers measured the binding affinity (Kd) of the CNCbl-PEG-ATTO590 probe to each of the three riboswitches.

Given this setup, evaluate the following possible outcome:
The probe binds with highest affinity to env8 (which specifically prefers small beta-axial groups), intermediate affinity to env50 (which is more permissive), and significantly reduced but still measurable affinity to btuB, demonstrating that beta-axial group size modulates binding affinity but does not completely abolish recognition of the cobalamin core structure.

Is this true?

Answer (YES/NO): NO